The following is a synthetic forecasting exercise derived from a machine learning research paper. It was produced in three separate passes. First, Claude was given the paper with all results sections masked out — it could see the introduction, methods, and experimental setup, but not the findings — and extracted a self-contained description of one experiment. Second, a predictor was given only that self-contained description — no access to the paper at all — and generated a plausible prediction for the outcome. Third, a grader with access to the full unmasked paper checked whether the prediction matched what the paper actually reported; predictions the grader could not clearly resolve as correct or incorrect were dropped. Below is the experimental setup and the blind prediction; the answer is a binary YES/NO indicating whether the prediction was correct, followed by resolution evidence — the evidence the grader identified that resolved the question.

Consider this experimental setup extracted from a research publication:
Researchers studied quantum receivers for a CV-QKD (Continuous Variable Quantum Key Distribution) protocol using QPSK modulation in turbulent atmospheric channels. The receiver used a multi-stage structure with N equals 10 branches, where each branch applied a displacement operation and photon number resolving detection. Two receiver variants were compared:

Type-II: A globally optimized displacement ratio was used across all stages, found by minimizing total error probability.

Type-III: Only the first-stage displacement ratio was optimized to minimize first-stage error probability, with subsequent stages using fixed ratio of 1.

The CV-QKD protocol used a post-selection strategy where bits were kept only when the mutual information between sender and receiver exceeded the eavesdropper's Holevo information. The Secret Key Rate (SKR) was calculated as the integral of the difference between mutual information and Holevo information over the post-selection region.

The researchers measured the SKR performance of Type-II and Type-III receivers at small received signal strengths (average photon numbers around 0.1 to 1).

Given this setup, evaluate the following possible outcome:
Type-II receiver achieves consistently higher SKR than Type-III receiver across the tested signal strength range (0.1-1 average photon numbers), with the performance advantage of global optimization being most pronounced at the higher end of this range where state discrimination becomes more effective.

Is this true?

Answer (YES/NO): NO